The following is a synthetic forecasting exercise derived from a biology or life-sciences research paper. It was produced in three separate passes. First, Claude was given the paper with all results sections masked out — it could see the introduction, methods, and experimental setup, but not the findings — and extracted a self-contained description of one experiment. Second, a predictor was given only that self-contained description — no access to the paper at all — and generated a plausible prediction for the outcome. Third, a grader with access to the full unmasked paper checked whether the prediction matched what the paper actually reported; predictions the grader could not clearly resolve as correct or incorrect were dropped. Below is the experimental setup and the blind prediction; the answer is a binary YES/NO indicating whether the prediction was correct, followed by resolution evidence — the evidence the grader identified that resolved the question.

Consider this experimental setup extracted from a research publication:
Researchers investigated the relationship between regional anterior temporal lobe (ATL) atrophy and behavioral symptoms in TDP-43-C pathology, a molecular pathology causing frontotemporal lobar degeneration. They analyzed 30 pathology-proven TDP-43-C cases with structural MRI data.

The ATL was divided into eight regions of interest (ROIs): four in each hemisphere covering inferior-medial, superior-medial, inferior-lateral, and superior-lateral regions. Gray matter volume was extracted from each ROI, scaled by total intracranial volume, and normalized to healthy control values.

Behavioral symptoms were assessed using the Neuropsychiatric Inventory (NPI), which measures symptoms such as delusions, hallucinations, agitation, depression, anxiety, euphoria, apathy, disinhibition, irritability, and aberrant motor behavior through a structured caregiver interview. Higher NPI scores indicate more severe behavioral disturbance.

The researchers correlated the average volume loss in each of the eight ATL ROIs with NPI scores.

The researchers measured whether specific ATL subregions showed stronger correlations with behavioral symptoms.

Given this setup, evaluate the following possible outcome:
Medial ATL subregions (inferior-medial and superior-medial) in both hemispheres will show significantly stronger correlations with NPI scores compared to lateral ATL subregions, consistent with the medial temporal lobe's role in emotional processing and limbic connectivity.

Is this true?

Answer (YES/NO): NO